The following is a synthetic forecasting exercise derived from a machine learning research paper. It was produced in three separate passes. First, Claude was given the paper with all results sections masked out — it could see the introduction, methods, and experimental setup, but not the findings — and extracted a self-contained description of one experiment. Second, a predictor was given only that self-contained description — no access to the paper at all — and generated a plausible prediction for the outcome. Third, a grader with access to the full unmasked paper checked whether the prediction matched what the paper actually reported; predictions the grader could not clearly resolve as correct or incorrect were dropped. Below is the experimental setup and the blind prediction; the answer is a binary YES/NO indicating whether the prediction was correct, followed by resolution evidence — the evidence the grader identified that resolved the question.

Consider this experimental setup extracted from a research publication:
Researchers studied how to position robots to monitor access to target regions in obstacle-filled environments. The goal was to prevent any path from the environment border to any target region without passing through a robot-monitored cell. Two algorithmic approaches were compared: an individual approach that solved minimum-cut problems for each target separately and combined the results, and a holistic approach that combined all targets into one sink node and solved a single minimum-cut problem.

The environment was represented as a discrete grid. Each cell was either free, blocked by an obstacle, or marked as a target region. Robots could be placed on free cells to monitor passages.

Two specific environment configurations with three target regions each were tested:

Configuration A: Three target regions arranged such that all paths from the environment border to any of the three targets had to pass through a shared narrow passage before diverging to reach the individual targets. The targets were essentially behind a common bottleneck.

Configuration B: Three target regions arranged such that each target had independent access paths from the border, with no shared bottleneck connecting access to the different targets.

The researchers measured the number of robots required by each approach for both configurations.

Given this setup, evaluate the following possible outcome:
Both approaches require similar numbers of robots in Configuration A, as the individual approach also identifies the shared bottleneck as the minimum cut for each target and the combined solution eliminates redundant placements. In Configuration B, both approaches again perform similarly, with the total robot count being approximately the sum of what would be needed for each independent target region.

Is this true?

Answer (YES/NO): NO